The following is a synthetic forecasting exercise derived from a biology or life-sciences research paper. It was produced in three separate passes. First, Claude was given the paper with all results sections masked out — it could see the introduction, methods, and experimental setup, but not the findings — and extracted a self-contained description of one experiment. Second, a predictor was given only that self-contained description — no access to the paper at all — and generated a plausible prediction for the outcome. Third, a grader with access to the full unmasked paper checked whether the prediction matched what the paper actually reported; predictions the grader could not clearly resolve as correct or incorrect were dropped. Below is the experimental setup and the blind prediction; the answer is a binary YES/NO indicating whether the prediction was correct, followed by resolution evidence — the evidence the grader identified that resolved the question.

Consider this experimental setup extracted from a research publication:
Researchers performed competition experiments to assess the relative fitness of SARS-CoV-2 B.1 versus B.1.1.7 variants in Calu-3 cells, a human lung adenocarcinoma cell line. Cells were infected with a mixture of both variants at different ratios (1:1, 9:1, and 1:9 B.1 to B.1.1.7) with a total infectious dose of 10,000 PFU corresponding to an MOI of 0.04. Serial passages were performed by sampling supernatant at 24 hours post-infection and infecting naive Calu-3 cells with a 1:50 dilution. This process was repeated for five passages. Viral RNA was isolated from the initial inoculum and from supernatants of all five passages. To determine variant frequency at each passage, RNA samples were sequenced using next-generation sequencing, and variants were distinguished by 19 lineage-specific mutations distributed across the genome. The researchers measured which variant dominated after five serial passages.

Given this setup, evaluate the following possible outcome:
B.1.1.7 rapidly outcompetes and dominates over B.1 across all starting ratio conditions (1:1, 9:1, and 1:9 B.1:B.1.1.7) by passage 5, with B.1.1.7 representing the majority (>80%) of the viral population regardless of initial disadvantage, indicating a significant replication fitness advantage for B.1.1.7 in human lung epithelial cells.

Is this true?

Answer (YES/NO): NO